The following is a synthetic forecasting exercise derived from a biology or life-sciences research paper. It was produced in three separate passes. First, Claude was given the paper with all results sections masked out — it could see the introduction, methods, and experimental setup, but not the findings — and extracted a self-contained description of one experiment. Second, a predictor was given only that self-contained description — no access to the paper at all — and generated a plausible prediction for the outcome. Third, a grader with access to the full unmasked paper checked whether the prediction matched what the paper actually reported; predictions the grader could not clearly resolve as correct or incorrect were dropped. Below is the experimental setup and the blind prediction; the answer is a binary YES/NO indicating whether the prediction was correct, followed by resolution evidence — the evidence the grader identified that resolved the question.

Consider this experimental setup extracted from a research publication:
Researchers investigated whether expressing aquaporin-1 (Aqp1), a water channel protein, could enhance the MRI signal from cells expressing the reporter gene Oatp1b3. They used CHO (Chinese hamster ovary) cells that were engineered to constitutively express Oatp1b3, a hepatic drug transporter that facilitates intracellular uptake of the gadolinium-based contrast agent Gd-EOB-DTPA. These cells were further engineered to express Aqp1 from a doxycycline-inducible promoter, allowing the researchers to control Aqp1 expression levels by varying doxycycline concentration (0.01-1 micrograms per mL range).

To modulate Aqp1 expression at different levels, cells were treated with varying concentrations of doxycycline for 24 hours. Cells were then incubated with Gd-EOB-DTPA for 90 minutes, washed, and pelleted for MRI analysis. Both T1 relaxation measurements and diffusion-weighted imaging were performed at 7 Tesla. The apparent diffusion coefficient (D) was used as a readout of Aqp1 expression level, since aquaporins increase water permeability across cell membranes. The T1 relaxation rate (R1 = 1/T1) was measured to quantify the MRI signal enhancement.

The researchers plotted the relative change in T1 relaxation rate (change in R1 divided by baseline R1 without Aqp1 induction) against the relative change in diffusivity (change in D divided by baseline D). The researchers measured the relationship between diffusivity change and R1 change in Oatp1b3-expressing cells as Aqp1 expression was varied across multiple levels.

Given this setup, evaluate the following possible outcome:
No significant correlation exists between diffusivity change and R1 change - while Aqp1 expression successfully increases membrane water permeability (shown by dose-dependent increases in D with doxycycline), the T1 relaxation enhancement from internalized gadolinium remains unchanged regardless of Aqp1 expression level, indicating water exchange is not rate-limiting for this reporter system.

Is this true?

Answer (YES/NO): NO